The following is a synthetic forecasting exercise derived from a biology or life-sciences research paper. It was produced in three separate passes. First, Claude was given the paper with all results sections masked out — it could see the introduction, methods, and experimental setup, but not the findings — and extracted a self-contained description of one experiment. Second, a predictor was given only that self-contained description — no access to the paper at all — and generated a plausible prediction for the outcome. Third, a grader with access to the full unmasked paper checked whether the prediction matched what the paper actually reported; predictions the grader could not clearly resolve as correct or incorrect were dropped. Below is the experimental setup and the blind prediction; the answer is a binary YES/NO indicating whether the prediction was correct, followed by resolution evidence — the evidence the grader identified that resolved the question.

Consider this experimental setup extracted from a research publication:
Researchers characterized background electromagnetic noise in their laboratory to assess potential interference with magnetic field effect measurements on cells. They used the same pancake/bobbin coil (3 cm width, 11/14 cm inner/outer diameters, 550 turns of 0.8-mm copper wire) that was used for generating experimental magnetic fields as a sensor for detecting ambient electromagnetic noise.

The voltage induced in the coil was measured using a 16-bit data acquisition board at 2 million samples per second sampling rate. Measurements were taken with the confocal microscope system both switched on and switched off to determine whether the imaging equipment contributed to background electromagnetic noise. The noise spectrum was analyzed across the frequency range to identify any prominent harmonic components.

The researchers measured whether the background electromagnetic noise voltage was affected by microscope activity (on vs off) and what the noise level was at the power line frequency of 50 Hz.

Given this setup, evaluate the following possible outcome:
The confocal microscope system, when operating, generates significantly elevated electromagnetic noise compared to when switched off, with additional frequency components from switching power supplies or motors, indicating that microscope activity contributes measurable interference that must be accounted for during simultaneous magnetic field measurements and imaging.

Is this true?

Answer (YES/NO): NO